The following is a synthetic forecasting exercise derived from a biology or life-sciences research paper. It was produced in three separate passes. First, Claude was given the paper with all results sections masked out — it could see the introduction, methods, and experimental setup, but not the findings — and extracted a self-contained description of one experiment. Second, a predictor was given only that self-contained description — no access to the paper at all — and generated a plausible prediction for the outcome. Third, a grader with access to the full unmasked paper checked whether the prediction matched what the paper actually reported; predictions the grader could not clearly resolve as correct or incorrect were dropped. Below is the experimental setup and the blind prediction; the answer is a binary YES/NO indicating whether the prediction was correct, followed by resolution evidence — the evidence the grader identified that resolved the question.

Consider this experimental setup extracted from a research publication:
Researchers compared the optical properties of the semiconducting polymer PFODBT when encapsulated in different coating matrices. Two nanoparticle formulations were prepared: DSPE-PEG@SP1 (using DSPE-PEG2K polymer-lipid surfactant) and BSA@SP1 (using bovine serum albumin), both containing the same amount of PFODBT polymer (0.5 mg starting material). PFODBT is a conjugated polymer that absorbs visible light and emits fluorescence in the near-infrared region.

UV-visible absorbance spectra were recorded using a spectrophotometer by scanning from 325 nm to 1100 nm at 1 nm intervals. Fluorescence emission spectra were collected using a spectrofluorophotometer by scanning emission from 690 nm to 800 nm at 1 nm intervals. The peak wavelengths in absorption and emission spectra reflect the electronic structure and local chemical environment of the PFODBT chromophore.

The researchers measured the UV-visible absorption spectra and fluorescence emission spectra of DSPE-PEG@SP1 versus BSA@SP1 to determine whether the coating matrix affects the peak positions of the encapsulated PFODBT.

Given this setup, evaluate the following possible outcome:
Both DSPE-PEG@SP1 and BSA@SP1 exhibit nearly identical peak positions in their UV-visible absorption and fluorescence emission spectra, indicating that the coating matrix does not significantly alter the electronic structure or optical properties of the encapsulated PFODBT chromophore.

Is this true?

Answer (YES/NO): YES